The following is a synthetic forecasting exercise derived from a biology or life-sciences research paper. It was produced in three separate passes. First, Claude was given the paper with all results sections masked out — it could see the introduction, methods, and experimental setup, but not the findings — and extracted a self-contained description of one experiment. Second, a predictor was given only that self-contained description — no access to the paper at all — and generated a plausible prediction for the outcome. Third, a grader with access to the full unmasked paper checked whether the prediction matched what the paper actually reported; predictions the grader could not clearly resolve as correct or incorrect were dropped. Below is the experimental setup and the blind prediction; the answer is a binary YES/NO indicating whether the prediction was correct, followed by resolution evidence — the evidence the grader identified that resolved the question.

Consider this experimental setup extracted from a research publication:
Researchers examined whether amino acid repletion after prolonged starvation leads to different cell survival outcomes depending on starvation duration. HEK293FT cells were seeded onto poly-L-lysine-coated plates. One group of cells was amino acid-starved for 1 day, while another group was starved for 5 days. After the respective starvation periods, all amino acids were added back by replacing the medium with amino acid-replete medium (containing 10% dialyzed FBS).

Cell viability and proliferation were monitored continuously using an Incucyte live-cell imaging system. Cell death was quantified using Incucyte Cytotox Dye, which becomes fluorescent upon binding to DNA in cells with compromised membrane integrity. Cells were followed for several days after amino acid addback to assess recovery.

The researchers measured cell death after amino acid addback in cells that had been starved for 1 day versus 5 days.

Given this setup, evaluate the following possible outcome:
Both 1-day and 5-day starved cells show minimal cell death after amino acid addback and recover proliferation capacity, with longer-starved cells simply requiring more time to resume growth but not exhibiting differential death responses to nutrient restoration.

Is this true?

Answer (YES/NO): NO